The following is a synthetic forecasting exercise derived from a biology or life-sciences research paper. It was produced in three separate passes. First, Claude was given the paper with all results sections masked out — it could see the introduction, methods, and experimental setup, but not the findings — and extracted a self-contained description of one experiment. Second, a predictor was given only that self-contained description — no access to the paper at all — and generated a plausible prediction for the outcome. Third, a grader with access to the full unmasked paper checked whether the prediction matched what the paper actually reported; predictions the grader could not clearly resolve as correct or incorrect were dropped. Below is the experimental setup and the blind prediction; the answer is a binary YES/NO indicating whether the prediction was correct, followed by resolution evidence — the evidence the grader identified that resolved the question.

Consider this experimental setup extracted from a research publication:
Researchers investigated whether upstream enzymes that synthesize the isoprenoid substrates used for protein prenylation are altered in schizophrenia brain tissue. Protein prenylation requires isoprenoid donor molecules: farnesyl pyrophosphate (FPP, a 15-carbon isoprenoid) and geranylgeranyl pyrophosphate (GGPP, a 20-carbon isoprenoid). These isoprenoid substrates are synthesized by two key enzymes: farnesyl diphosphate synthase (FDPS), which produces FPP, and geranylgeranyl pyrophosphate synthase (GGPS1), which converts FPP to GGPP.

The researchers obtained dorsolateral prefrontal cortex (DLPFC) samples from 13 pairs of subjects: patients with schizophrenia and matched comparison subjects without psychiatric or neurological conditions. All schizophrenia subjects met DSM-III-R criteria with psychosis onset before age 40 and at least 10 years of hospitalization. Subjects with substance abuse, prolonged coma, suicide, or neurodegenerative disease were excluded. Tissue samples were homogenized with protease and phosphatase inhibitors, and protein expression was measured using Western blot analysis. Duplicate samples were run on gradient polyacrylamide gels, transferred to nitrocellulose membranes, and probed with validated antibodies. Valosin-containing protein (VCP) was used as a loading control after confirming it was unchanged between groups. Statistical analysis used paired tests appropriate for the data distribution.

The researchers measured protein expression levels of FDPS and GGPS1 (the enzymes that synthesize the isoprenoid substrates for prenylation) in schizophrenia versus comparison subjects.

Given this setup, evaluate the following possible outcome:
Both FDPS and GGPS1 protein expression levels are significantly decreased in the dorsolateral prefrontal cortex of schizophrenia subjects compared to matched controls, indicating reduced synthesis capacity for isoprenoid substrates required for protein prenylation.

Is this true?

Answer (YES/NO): NO